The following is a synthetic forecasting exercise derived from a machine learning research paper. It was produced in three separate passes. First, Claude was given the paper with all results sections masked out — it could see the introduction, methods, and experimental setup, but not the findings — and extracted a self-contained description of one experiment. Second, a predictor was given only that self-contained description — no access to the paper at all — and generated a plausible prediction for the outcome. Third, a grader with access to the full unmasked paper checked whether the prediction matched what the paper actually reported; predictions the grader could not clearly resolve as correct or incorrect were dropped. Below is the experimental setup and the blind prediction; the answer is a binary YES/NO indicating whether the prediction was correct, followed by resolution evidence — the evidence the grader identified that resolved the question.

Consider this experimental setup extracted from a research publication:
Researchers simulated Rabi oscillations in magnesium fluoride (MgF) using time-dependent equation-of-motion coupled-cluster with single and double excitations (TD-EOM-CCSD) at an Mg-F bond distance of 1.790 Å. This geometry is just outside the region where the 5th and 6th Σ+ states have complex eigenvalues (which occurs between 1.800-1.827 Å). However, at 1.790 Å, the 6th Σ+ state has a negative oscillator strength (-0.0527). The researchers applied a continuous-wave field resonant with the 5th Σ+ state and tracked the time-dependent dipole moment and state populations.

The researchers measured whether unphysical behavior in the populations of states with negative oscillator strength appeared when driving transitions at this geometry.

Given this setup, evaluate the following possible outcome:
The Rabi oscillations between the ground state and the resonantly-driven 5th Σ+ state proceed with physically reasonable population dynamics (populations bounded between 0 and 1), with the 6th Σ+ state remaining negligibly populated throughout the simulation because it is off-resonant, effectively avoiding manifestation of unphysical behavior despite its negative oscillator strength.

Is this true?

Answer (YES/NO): NO